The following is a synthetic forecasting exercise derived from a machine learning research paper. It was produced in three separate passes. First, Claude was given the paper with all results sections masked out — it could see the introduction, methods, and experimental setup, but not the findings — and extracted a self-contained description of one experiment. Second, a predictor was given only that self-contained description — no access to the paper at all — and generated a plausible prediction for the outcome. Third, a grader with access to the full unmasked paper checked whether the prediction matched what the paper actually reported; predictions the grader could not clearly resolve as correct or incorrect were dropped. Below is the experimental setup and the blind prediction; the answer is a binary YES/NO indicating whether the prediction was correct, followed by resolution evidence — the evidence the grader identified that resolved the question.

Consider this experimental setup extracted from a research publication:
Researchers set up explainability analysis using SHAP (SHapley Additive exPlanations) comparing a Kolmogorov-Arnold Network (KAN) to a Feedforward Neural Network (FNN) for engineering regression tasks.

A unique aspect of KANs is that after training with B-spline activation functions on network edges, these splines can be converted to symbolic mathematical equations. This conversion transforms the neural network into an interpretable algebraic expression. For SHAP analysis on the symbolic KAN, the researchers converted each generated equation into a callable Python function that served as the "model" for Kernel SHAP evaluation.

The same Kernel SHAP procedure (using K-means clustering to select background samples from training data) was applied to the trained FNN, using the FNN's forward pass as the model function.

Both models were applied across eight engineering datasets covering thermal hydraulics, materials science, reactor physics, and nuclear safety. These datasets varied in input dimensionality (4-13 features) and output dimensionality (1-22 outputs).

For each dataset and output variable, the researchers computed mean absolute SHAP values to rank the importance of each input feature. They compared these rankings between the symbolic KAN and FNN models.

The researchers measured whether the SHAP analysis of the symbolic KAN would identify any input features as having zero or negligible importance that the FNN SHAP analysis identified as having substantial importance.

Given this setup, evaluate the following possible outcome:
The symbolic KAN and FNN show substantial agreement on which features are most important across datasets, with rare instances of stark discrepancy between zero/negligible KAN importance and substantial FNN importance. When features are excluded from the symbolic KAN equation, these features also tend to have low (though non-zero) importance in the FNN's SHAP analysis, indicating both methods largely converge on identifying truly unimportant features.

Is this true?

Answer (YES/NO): YES